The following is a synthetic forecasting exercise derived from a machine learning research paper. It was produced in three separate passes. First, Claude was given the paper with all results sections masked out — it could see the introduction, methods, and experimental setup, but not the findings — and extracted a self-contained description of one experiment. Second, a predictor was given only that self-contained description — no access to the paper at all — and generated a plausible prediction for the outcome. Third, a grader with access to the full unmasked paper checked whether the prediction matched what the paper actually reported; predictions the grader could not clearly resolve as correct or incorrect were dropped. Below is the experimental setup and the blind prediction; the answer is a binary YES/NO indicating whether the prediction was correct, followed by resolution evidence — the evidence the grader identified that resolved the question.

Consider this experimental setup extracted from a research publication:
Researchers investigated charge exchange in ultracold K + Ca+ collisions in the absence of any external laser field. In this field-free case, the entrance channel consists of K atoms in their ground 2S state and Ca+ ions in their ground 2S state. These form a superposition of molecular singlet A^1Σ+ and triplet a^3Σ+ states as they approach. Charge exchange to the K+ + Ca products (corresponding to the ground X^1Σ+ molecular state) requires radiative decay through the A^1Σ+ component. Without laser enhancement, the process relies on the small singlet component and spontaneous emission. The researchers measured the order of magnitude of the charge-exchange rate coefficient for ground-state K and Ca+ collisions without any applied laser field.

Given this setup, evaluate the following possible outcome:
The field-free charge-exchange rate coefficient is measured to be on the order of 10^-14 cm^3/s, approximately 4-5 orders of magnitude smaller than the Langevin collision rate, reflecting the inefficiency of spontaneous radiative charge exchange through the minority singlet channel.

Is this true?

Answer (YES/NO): YES